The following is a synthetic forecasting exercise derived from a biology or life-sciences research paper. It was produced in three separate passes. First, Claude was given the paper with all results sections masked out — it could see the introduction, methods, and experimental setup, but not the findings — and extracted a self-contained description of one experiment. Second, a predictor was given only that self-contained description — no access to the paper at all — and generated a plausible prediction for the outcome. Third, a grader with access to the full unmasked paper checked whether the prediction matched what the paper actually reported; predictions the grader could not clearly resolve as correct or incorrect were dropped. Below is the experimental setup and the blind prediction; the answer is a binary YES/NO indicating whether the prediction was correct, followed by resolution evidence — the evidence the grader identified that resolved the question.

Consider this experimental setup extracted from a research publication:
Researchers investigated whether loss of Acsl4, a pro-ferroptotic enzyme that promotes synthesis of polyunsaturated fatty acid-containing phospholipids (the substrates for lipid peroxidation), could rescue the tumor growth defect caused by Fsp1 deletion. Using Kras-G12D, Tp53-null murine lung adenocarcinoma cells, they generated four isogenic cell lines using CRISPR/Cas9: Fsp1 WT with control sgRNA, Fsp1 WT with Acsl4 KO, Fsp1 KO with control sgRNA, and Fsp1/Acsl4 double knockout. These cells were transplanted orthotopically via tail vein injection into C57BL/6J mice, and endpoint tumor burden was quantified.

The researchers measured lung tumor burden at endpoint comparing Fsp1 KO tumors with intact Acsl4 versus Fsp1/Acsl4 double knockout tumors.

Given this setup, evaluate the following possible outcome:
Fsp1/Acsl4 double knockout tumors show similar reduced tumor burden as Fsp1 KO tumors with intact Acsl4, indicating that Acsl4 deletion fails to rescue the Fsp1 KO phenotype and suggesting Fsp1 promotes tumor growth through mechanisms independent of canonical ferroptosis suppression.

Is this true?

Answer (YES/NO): NO